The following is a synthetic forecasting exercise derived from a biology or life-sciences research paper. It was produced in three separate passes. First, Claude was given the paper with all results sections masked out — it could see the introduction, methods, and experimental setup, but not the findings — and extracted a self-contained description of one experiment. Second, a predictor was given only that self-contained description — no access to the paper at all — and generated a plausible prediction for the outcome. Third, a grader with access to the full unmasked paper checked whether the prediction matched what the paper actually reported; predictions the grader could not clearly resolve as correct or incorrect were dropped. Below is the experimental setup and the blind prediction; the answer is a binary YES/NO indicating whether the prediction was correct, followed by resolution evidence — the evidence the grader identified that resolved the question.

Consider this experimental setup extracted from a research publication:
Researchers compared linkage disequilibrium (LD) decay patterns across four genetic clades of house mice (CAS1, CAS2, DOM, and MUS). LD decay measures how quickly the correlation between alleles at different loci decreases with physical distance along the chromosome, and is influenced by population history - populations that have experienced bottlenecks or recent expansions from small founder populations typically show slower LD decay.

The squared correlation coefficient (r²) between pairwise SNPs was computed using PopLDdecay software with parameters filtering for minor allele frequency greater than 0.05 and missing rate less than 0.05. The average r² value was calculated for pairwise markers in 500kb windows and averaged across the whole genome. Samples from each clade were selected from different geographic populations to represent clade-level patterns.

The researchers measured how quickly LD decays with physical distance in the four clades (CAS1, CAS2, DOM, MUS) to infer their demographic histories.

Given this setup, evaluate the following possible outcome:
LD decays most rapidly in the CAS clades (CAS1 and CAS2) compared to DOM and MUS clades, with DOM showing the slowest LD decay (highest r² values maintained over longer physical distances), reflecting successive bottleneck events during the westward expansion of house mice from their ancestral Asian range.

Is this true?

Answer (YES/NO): NO